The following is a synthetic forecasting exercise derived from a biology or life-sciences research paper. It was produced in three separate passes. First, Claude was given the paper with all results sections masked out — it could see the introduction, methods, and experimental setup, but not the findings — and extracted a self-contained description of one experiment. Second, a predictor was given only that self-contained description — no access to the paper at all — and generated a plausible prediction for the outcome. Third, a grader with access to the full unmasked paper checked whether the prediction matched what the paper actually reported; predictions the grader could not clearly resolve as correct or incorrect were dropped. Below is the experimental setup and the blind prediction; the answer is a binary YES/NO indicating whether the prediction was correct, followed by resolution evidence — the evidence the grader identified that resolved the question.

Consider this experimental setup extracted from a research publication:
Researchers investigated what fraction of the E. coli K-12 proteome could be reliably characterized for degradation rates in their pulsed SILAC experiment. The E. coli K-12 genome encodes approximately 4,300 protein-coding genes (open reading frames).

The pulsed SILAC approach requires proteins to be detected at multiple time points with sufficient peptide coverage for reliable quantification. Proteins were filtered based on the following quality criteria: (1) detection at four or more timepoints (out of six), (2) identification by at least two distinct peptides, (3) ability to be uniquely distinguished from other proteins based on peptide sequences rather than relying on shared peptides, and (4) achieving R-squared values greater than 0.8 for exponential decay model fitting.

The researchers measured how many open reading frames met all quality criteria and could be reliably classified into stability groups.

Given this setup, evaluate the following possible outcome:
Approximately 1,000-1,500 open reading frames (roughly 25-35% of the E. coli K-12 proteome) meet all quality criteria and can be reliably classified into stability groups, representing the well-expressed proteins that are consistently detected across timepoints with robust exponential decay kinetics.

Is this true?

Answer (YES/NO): YES